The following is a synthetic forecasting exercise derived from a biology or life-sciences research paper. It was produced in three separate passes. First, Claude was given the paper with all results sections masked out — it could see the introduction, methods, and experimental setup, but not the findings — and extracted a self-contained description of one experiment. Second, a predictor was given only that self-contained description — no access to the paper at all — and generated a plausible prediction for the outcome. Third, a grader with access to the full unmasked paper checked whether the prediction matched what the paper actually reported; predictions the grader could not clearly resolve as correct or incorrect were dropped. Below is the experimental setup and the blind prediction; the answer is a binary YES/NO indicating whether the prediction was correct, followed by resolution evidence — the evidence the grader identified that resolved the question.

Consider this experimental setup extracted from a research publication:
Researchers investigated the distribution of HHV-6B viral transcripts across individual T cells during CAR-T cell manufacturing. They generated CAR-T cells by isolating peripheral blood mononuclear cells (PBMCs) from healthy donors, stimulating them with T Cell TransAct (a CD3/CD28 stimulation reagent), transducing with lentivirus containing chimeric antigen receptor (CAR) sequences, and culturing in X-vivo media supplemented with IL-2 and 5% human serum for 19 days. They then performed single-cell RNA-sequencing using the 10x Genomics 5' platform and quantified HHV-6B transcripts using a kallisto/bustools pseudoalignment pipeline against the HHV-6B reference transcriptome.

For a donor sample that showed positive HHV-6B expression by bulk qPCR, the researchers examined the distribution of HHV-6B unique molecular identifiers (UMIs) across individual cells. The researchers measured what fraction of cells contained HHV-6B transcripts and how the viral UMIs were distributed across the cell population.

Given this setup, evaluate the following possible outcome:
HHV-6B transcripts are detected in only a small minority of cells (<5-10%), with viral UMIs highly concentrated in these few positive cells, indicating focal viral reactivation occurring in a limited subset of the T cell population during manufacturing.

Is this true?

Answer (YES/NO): YES